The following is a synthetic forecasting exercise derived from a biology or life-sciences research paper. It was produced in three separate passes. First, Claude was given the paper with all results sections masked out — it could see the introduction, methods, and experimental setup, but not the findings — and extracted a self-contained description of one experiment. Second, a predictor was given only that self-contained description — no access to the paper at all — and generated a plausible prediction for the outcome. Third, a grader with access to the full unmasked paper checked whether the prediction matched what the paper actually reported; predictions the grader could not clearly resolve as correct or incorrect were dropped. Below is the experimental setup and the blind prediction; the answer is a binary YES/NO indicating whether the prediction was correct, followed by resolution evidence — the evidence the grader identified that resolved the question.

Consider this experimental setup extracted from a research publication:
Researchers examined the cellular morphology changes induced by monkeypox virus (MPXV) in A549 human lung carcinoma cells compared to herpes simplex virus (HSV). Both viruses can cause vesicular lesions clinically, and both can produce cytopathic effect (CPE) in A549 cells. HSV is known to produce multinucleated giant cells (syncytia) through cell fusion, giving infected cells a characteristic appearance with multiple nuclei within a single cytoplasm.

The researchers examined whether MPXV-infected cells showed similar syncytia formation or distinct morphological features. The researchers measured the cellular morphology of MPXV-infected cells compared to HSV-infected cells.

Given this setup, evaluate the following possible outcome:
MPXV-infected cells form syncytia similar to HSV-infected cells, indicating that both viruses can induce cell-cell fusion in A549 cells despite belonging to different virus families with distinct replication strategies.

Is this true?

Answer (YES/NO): NO